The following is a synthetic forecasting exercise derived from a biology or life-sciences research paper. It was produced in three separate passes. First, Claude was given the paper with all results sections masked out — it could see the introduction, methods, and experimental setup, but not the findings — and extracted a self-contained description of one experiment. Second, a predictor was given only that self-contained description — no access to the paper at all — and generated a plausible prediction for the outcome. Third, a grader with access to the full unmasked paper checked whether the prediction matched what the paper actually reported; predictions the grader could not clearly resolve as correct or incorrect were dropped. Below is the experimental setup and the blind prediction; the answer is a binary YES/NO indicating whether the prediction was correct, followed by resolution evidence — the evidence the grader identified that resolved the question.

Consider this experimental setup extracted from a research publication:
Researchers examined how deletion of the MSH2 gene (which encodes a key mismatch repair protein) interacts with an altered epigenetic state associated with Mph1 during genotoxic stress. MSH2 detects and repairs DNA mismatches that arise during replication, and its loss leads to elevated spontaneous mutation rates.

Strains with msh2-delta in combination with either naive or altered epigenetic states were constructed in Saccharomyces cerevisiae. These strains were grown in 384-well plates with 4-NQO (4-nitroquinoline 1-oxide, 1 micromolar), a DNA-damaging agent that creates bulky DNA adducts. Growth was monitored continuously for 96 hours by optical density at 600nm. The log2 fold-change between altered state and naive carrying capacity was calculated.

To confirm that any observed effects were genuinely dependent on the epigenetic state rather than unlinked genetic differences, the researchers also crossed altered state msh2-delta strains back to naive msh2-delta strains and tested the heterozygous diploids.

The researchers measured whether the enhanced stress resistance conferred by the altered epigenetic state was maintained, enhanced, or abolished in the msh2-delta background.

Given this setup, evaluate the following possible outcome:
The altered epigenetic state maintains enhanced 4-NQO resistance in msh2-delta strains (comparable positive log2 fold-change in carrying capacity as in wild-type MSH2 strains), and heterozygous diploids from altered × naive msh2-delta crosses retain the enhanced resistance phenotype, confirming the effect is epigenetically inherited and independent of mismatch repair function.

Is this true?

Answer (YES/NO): NO